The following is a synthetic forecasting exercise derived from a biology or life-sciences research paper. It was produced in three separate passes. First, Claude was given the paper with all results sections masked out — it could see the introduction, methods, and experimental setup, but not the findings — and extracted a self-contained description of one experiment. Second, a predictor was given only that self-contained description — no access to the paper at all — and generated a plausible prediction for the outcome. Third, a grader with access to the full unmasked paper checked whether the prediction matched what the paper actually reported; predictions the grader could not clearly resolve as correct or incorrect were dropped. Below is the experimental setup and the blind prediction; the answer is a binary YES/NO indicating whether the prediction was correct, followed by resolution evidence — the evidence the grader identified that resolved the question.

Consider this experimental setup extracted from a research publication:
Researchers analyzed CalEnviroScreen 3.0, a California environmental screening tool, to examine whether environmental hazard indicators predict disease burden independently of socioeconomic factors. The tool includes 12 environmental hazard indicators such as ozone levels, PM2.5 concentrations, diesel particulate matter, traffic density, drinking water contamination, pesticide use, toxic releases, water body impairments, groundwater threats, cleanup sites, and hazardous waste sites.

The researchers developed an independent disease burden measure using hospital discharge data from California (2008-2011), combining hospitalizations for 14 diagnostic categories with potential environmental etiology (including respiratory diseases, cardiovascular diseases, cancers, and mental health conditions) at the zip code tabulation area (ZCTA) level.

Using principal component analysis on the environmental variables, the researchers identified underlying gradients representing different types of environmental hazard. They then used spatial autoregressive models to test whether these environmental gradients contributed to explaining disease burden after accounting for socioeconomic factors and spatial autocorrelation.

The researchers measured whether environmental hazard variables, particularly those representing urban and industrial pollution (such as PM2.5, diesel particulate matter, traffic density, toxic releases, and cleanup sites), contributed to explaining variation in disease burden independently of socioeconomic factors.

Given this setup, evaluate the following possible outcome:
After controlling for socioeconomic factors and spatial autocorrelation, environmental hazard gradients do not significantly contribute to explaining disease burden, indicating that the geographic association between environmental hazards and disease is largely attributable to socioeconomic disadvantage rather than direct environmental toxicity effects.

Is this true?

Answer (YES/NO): NO